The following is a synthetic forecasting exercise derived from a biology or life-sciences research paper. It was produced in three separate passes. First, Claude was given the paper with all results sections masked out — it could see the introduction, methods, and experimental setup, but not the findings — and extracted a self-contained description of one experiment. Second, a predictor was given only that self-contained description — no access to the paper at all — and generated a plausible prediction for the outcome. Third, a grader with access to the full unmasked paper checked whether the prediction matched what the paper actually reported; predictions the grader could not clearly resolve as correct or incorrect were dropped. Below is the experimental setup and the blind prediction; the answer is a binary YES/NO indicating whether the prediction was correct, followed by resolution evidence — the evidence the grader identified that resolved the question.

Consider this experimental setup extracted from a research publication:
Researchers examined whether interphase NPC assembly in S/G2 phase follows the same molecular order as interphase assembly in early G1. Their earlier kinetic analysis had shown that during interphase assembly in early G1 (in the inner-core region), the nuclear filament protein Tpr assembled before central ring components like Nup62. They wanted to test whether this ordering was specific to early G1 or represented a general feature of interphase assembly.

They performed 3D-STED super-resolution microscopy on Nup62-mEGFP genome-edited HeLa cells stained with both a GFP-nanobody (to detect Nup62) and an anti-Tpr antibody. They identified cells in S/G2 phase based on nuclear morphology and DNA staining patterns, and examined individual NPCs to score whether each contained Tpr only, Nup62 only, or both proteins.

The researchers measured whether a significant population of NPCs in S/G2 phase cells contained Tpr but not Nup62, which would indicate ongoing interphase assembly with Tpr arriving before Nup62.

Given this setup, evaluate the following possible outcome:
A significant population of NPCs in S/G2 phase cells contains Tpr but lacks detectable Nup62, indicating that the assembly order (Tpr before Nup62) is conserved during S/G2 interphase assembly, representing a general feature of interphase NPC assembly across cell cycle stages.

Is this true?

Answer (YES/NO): YES